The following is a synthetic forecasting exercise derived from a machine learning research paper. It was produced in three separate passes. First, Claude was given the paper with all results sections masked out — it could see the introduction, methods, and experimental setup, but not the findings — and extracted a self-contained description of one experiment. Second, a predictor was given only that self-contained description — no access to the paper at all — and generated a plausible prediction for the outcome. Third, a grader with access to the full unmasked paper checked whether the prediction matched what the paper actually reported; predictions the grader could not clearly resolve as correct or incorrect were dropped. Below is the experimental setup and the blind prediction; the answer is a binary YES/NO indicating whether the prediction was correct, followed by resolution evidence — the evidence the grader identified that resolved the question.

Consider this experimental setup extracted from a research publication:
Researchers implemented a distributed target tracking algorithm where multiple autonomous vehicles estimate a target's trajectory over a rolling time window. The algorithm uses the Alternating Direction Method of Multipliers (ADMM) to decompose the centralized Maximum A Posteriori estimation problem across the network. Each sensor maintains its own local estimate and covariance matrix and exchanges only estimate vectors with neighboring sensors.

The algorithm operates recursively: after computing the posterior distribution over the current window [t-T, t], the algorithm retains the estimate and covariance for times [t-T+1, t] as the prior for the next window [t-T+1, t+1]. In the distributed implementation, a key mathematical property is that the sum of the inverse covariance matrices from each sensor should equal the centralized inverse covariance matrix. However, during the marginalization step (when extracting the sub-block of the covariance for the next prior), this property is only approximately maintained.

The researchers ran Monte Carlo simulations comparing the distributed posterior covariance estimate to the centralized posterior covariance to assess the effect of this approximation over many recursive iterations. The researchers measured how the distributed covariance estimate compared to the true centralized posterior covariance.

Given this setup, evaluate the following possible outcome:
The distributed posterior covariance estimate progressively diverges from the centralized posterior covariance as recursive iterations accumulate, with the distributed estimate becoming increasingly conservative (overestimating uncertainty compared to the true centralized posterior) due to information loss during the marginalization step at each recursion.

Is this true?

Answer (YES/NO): NO